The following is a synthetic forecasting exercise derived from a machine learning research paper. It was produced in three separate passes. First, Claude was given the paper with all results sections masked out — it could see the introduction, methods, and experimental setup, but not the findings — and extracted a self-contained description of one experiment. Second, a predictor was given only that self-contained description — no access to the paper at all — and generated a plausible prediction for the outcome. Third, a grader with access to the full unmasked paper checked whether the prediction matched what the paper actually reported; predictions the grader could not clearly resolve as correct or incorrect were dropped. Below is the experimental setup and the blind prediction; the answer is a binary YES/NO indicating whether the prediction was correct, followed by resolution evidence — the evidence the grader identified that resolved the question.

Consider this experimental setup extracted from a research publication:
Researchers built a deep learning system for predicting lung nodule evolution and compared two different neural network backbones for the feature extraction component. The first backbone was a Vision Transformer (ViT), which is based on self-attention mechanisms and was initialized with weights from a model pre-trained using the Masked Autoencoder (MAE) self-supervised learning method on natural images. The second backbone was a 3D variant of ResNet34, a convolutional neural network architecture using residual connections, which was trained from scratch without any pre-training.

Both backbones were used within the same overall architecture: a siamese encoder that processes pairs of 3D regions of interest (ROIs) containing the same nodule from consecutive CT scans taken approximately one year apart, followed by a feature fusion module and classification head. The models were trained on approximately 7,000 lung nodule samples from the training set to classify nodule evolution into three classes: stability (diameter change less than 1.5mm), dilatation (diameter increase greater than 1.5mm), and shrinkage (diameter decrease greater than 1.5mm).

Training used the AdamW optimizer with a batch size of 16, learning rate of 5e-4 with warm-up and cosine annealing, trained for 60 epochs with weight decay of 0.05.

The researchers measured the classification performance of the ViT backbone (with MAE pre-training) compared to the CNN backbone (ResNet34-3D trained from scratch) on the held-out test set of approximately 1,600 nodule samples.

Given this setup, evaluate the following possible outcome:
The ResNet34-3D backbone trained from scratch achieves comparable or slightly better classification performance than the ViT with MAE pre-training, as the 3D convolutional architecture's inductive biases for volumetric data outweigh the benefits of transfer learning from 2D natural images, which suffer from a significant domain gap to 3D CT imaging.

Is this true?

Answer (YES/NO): NO